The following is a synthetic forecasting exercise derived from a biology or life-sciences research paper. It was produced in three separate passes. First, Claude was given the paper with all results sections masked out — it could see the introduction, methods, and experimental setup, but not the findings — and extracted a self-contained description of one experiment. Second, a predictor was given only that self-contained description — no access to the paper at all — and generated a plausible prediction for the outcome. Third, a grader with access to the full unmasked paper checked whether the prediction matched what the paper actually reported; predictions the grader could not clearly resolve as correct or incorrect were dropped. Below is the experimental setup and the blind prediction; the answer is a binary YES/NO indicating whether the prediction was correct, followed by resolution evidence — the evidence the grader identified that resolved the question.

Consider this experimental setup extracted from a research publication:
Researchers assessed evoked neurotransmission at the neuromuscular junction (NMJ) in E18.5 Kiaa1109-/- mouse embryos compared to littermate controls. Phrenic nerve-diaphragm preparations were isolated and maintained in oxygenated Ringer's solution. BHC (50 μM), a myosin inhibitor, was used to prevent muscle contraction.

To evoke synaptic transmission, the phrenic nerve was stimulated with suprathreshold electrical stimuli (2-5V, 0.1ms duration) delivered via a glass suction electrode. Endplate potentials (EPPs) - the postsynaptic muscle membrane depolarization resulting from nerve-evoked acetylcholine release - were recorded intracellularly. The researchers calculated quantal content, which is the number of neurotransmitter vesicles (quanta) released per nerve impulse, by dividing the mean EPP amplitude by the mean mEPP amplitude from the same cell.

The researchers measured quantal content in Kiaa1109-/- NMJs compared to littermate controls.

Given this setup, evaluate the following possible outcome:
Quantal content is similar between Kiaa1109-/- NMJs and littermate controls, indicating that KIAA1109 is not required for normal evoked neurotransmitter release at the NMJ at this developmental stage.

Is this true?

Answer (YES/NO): NO